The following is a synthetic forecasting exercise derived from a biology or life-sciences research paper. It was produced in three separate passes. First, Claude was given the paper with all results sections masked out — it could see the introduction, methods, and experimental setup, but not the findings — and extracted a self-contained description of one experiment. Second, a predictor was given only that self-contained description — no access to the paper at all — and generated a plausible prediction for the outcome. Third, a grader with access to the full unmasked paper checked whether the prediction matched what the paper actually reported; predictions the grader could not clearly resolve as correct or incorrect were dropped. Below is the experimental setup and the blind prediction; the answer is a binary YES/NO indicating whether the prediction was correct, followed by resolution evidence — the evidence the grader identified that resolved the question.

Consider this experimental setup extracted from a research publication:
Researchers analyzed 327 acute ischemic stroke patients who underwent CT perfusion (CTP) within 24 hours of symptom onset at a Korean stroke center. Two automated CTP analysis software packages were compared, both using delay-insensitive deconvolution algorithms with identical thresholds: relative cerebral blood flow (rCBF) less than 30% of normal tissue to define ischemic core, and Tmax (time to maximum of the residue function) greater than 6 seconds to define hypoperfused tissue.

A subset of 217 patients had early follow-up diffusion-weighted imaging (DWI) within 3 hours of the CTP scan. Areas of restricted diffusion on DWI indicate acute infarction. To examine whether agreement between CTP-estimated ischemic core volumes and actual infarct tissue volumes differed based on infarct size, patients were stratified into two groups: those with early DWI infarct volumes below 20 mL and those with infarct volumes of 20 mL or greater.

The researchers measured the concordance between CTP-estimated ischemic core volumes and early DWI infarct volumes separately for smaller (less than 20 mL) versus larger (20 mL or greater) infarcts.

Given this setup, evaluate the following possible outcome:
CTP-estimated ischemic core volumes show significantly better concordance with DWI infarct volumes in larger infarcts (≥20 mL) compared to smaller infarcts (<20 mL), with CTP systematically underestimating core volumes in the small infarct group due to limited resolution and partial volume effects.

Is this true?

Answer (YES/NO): NO